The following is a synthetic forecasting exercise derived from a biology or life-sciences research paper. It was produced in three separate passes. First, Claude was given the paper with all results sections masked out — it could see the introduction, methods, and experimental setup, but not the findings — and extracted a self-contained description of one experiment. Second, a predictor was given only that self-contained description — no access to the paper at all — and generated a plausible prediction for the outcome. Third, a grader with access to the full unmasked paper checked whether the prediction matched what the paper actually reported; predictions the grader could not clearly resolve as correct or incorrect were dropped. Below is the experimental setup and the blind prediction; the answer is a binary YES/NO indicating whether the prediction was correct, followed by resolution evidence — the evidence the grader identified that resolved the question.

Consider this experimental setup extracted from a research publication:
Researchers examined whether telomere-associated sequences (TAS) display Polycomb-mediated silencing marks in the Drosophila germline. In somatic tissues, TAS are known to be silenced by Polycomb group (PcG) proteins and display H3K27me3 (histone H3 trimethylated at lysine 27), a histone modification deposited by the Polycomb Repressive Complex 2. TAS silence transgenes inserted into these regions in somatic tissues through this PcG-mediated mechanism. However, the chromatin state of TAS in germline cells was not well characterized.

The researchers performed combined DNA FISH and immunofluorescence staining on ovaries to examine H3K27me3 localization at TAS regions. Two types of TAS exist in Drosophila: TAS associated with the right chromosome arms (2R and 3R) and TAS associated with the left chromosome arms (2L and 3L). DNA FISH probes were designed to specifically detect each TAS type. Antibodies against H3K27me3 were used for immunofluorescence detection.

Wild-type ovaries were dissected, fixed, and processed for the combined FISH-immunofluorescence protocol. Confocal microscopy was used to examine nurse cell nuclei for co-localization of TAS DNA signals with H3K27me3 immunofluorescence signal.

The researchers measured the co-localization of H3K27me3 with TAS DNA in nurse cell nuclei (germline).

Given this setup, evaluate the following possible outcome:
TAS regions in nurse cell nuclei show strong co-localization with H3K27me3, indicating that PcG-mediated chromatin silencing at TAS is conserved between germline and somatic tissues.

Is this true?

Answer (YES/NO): NO